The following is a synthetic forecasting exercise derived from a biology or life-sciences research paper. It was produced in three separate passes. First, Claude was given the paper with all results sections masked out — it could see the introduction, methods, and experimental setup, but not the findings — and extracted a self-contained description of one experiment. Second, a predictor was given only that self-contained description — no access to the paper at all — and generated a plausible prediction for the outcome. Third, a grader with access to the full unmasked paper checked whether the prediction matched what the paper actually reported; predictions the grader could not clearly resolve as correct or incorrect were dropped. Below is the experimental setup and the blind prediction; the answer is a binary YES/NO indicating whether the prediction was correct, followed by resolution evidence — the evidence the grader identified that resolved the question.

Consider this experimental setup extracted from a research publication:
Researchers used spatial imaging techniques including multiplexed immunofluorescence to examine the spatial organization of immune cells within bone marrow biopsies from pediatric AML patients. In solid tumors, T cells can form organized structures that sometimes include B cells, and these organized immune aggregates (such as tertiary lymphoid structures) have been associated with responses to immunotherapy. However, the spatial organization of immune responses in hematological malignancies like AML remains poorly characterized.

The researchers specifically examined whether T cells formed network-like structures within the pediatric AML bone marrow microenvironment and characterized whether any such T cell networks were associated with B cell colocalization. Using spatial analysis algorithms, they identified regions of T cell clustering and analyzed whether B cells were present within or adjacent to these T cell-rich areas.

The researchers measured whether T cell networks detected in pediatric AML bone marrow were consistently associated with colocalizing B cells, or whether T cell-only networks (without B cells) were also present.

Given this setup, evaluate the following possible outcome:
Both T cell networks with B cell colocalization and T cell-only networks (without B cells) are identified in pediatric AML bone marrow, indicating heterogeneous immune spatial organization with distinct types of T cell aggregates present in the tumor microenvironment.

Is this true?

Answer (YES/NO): YES